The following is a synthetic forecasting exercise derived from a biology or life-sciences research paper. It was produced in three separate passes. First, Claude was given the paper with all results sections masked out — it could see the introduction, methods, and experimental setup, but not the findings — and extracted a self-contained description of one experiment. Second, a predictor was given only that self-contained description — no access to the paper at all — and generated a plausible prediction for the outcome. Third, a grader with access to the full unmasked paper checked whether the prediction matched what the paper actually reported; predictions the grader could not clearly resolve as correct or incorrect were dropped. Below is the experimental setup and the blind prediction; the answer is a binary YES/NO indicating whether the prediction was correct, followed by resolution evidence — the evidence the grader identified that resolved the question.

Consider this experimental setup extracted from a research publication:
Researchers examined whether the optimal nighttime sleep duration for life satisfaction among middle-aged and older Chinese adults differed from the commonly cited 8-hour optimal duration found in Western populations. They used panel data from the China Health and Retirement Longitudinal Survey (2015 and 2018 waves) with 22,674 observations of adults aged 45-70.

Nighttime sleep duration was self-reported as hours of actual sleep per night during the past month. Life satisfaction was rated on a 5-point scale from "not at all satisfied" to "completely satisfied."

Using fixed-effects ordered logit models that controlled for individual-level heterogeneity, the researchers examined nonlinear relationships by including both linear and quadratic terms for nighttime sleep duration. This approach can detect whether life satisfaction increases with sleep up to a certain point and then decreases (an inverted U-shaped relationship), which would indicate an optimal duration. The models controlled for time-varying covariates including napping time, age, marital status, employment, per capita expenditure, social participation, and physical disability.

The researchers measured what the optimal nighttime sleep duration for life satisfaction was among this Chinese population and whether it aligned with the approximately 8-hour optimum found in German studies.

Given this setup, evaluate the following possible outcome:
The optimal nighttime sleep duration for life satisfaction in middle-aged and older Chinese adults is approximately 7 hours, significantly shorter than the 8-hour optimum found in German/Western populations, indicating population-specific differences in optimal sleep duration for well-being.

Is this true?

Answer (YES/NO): NO